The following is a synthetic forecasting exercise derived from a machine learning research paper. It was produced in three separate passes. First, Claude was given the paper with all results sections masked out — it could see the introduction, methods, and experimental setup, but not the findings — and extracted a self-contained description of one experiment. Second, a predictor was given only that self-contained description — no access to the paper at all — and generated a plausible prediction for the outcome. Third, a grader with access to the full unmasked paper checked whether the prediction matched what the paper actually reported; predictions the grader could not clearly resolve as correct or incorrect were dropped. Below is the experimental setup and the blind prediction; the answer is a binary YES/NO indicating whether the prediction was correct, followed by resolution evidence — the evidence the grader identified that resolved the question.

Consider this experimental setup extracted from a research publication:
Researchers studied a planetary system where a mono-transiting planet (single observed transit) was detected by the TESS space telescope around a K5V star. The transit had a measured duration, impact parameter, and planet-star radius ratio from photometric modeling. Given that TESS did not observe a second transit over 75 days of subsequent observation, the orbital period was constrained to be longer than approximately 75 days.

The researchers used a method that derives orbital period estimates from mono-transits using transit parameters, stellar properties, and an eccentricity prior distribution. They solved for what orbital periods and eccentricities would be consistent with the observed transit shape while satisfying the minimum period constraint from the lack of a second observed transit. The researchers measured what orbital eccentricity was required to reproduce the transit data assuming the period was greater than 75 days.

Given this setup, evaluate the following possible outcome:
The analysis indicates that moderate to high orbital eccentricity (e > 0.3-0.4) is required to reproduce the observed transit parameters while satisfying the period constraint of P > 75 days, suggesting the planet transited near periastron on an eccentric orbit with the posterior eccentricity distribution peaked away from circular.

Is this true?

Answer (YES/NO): YES